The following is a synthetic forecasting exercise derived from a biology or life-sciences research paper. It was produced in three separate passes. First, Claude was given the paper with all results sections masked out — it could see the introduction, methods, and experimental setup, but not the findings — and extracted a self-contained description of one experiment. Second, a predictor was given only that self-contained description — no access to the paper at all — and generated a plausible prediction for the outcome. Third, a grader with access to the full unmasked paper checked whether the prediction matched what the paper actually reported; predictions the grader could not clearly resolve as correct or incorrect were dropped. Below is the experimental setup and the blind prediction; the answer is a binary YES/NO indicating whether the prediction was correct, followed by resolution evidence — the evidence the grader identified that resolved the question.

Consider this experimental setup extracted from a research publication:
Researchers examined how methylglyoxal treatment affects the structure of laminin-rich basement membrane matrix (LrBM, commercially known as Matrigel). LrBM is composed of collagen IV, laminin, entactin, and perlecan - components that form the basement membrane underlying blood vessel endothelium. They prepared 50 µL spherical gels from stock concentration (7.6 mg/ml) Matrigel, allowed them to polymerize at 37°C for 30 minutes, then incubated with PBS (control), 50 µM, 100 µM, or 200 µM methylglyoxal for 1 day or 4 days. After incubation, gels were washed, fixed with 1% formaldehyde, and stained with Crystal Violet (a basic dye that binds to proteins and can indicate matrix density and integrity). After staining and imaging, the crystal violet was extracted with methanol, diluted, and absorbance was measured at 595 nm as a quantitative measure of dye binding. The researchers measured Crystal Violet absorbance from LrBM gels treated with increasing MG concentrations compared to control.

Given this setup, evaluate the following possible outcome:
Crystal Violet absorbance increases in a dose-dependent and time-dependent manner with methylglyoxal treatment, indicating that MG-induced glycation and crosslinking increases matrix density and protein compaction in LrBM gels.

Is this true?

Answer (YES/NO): NO